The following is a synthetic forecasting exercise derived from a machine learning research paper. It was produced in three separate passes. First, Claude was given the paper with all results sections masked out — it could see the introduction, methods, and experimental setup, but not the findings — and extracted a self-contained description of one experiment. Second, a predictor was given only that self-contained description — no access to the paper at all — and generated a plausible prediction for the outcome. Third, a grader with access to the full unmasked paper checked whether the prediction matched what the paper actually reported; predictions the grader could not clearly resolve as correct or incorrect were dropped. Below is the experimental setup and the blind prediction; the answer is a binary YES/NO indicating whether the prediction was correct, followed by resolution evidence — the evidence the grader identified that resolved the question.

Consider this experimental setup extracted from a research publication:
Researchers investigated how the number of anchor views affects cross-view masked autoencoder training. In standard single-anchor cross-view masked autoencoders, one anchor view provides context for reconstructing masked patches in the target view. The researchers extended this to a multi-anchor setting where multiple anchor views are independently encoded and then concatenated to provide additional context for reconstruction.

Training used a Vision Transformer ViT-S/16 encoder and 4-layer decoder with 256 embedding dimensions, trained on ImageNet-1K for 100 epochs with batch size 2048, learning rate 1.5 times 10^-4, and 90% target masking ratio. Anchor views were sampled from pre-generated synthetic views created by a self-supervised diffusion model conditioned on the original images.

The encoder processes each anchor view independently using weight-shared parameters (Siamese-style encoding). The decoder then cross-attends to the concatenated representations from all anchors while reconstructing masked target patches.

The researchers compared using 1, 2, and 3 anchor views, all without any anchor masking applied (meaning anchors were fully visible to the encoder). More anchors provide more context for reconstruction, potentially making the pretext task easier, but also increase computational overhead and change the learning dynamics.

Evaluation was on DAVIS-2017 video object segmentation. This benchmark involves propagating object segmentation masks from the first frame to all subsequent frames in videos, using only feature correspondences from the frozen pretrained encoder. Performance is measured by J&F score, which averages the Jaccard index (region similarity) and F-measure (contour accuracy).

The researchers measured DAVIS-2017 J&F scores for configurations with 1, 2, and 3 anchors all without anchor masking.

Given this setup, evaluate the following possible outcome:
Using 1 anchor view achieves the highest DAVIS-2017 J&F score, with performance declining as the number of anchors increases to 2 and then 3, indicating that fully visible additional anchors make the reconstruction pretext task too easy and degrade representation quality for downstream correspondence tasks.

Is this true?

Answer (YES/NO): NO